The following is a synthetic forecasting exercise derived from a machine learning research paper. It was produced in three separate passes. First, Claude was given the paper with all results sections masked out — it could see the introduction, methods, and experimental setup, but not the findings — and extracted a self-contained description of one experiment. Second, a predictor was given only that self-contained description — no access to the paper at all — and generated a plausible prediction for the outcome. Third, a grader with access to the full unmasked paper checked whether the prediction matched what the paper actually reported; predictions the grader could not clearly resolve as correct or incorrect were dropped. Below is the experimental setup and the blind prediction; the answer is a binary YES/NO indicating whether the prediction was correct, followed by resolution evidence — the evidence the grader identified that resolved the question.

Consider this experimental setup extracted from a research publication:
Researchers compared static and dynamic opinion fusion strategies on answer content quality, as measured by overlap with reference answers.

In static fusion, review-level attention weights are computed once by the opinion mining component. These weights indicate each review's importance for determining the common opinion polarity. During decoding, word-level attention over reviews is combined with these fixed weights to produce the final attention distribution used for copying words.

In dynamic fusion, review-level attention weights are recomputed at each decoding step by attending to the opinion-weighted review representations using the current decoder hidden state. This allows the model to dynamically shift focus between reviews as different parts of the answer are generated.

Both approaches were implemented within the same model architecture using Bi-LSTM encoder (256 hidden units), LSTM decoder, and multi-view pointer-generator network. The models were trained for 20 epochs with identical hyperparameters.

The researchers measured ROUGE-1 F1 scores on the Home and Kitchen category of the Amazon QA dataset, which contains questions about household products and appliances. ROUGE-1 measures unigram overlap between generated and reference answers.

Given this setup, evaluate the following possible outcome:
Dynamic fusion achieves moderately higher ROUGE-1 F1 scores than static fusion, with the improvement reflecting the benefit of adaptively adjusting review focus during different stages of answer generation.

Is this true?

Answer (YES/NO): NO